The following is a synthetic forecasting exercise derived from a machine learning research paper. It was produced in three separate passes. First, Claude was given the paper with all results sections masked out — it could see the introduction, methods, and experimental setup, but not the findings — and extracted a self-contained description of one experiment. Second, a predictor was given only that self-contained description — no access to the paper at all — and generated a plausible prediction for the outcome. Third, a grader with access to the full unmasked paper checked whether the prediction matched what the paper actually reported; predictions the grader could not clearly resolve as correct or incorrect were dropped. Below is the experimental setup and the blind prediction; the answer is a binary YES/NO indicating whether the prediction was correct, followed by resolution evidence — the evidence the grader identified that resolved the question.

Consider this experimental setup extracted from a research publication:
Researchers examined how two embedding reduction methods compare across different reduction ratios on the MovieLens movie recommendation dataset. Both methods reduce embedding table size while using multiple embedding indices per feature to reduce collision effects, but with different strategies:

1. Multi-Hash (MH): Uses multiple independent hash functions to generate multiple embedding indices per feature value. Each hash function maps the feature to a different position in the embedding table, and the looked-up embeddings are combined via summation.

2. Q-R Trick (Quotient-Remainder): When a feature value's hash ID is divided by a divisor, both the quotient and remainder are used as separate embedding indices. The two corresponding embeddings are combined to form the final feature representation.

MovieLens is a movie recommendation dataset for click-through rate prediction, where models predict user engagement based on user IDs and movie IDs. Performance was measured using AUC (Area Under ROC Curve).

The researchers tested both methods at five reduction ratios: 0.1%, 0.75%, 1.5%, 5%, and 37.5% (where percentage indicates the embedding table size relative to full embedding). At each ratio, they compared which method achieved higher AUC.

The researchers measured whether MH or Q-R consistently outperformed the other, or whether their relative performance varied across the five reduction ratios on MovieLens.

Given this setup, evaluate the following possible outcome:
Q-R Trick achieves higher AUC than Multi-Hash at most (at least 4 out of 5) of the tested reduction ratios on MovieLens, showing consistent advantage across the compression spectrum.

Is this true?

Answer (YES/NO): NO